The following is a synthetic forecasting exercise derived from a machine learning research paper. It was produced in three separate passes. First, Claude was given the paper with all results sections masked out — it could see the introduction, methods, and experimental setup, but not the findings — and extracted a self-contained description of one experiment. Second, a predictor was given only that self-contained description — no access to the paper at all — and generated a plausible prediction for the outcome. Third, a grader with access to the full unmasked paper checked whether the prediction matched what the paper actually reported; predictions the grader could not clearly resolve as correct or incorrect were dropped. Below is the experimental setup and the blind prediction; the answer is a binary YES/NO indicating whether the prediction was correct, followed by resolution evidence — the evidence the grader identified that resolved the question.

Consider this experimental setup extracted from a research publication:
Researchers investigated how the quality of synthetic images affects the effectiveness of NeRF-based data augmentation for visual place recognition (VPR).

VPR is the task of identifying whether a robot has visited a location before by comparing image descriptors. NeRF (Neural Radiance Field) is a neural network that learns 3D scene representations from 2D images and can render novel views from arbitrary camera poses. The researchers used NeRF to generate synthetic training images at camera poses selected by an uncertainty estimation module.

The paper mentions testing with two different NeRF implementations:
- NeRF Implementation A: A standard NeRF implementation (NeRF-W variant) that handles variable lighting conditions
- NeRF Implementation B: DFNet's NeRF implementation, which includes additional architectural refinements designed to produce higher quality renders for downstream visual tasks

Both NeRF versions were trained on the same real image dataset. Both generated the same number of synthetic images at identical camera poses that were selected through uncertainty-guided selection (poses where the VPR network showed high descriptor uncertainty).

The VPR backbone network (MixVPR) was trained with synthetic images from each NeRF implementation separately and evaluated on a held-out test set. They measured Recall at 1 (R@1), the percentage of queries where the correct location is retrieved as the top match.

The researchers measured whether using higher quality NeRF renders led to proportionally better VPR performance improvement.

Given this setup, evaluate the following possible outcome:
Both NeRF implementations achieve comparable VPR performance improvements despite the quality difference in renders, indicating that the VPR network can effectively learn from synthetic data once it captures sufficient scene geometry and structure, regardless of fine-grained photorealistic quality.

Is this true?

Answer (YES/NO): NO